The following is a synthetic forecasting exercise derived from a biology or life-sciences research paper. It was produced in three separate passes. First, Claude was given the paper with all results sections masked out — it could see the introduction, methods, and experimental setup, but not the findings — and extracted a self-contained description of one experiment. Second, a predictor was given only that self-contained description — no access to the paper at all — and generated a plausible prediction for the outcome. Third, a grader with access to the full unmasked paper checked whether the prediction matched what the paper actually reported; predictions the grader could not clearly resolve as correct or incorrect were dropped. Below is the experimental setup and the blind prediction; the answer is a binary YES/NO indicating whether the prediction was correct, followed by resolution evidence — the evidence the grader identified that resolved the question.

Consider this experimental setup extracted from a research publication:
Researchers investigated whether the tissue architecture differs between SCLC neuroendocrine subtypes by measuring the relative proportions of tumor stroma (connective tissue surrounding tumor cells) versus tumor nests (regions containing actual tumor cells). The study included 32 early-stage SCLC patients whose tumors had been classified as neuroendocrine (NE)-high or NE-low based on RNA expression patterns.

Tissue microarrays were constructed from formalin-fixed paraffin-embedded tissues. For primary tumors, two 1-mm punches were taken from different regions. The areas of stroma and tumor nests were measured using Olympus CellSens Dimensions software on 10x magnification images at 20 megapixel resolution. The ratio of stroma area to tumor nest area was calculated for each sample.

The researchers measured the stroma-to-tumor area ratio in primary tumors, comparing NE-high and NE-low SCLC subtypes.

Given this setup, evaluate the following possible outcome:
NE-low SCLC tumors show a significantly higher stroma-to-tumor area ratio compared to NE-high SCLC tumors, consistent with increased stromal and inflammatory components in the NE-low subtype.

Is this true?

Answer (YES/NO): NO